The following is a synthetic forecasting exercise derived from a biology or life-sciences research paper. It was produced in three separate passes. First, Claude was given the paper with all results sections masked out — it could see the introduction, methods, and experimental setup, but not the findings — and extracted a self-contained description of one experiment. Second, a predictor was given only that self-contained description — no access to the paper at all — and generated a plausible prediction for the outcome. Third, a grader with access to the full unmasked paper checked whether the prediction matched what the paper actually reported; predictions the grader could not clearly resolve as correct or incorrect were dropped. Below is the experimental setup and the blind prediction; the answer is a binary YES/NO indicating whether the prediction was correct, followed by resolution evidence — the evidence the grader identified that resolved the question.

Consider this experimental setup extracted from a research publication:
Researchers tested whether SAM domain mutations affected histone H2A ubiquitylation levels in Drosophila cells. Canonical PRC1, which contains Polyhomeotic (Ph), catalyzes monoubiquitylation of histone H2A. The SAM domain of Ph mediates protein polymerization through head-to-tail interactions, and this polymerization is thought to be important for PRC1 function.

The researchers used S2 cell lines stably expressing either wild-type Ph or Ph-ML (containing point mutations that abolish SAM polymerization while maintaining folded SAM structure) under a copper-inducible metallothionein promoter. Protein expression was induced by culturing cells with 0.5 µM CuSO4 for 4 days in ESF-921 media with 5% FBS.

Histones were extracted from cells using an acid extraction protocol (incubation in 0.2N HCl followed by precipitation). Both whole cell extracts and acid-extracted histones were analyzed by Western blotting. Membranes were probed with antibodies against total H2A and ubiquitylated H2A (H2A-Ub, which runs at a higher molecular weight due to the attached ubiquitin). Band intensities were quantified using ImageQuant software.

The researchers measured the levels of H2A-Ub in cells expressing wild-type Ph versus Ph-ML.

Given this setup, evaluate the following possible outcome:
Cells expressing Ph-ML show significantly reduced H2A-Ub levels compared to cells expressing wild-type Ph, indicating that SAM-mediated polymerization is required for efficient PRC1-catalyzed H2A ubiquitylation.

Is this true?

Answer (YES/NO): YES